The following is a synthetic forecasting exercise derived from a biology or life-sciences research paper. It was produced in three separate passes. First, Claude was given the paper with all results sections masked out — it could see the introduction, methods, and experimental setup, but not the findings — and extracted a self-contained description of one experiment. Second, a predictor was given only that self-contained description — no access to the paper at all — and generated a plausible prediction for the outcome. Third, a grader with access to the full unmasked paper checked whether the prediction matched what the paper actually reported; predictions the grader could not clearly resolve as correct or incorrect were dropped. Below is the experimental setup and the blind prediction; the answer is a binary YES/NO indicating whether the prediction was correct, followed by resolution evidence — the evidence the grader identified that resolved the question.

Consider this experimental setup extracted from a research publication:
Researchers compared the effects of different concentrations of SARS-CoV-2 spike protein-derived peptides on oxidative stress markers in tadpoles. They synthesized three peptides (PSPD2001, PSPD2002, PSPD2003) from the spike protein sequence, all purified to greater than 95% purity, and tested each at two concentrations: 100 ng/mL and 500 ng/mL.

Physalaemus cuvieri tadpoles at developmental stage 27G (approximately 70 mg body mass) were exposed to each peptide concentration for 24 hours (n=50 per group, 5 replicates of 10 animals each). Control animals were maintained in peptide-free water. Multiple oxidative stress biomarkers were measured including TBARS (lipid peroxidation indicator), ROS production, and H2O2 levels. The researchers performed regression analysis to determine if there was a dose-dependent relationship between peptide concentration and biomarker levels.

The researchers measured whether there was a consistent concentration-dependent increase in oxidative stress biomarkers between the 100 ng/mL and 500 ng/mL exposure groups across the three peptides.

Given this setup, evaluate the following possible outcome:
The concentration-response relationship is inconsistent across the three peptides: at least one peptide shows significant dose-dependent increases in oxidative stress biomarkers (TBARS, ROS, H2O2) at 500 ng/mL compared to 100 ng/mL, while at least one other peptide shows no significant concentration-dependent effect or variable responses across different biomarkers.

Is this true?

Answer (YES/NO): NO